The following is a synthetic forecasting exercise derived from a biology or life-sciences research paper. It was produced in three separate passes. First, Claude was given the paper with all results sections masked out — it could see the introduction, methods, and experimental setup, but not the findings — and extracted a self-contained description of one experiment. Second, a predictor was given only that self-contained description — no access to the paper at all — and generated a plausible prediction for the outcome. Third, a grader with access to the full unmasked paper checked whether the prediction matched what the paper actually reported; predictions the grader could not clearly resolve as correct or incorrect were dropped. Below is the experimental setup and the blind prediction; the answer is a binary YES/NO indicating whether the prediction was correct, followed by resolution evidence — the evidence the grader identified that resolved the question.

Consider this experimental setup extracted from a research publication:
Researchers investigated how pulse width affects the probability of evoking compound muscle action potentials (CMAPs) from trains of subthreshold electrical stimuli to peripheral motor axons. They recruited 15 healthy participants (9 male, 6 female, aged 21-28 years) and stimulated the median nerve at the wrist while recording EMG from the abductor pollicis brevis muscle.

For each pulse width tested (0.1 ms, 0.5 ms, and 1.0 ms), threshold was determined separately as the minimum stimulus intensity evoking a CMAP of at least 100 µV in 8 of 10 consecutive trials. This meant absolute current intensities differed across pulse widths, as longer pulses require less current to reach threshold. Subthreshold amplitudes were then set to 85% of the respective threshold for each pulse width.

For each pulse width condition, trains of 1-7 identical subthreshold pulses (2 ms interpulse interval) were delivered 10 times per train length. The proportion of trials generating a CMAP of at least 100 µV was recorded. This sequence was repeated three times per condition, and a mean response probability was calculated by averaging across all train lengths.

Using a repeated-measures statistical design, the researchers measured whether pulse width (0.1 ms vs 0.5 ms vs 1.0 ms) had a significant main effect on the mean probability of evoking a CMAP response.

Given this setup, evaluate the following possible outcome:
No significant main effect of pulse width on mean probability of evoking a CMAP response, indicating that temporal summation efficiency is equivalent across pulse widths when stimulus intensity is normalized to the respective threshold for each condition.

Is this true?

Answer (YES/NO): NO